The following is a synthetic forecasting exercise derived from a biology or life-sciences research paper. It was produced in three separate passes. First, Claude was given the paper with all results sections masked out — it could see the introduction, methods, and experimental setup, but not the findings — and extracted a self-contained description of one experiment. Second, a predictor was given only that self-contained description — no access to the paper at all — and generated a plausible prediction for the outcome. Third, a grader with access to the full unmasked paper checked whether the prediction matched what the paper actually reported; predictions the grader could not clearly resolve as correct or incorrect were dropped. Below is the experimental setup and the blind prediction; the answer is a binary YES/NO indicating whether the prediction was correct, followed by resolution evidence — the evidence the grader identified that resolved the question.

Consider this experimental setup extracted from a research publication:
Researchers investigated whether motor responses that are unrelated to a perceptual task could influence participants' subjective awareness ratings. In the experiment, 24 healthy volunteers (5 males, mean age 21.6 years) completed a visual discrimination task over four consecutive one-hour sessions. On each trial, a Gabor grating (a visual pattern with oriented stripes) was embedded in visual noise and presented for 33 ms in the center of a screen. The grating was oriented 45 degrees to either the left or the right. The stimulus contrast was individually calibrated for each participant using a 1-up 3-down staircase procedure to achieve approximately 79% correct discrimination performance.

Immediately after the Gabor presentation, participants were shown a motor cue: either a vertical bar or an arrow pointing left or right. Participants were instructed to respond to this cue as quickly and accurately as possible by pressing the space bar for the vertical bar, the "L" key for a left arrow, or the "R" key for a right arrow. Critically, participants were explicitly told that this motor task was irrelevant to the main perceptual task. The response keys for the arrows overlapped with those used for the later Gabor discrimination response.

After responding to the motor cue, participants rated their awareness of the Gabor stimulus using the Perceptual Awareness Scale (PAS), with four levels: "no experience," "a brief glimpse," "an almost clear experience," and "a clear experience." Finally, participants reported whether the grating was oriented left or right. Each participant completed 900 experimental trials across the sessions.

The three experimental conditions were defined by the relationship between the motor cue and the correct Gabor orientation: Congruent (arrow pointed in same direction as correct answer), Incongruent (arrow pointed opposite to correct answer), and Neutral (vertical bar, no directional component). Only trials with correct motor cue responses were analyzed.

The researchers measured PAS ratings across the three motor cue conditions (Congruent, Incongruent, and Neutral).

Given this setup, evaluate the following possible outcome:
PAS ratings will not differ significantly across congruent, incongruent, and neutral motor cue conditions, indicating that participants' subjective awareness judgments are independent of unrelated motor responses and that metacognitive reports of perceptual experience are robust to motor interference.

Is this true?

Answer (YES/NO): NO